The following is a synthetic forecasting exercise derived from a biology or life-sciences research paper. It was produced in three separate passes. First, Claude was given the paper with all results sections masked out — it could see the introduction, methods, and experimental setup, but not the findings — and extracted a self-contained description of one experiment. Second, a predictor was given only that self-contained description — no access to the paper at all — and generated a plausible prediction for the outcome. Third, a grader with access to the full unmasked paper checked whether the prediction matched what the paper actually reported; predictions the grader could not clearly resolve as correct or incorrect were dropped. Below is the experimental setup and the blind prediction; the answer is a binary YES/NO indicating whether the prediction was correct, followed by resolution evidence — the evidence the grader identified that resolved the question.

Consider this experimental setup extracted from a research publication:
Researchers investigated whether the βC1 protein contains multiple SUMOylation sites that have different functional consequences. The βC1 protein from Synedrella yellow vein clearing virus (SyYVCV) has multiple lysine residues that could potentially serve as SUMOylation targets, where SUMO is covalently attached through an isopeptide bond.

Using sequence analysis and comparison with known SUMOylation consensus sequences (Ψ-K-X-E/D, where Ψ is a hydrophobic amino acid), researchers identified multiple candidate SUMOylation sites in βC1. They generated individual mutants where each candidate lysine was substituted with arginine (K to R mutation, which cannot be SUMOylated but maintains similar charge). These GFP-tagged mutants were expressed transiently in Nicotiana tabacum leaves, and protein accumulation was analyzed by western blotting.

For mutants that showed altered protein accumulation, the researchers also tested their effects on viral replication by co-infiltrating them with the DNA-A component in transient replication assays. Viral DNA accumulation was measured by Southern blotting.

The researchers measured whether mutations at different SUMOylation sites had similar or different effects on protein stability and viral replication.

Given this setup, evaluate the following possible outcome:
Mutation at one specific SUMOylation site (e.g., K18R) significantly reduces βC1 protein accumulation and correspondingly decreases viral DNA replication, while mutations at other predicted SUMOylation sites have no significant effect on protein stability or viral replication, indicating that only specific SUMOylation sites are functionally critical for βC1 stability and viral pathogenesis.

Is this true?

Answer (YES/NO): NO